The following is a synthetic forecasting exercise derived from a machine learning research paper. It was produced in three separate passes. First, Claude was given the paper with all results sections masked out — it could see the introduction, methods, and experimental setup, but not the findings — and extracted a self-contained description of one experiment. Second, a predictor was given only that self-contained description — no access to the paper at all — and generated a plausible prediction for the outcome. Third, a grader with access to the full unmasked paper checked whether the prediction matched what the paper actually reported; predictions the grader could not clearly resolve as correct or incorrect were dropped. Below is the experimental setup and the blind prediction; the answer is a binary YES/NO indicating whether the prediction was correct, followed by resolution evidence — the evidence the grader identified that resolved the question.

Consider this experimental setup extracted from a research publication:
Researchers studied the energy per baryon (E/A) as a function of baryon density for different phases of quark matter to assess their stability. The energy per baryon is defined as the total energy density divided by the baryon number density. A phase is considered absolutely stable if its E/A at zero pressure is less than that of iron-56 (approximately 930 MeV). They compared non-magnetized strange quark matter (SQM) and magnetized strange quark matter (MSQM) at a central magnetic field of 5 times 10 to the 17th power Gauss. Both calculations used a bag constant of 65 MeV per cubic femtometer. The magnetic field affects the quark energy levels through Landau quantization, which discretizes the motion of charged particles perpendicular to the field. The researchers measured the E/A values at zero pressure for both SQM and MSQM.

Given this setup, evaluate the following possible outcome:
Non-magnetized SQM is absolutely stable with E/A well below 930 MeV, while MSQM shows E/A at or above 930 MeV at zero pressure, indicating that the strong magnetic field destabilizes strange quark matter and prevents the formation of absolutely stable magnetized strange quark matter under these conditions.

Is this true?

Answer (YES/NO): NO